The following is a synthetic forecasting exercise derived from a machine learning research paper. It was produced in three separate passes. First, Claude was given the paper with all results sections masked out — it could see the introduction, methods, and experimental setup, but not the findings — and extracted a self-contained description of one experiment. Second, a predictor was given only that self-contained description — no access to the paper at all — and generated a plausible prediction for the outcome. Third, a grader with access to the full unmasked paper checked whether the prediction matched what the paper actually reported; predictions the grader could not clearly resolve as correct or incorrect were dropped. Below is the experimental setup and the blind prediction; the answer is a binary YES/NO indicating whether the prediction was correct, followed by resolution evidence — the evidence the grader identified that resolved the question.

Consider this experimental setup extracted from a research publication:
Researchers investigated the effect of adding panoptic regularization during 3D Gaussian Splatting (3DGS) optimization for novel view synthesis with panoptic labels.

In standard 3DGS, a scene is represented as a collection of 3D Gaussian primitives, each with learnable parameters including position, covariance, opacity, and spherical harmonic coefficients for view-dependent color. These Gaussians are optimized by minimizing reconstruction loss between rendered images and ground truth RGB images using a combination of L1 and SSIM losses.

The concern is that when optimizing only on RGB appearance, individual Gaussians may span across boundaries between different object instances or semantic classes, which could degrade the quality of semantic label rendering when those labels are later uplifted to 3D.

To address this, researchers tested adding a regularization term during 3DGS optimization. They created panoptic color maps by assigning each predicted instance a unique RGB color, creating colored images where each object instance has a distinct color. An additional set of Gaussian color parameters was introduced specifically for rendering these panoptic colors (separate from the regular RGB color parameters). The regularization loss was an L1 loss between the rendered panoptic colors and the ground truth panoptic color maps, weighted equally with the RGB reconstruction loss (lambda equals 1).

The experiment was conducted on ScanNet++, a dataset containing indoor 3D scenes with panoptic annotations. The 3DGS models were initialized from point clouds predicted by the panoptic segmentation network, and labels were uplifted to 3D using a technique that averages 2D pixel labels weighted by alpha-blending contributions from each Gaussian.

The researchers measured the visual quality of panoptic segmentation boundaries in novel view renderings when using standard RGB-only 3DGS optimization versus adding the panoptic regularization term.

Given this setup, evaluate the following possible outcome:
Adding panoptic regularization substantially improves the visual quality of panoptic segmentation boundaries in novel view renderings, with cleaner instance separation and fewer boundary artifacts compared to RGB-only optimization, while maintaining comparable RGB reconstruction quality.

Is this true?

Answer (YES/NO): NO